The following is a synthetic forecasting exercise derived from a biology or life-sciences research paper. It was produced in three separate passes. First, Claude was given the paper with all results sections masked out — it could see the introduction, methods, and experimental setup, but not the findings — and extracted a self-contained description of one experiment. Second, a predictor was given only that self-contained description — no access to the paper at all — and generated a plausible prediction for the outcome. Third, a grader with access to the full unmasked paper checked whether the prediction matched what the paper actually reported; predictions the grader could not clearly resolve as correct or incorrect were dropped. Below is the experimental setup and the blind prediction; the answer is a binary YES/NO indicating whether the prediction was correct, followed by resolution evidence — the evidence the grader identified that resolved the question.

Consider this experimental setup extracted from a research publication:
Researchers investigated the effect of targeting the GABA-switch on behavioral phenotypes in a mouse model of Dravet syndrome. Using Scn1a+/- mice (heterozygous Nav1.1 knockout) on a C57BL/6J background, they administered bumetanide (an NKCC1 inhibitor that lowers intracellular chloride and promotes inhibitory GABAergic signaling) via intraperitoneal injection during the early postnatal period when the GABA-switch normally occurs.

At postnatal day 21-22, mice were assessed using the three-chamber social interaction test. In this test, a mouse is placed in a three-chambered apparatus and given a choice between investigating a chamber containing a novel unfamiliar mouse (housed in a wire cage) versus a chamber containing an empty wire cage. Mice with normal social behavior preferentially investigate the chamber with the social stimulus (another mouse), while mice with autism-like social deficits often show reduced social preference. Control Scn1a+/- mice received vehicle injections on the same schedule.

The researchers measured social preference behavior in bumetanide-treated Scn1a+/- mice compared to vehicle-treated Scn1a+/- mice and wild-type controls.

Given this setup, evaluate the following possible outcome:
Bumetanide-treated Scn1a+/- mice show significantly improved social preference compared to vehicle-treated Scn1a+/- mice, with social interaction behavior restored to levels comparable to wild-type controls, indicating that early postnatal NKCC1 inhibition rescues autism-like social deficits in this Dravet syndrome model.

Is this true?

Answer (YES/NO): YES